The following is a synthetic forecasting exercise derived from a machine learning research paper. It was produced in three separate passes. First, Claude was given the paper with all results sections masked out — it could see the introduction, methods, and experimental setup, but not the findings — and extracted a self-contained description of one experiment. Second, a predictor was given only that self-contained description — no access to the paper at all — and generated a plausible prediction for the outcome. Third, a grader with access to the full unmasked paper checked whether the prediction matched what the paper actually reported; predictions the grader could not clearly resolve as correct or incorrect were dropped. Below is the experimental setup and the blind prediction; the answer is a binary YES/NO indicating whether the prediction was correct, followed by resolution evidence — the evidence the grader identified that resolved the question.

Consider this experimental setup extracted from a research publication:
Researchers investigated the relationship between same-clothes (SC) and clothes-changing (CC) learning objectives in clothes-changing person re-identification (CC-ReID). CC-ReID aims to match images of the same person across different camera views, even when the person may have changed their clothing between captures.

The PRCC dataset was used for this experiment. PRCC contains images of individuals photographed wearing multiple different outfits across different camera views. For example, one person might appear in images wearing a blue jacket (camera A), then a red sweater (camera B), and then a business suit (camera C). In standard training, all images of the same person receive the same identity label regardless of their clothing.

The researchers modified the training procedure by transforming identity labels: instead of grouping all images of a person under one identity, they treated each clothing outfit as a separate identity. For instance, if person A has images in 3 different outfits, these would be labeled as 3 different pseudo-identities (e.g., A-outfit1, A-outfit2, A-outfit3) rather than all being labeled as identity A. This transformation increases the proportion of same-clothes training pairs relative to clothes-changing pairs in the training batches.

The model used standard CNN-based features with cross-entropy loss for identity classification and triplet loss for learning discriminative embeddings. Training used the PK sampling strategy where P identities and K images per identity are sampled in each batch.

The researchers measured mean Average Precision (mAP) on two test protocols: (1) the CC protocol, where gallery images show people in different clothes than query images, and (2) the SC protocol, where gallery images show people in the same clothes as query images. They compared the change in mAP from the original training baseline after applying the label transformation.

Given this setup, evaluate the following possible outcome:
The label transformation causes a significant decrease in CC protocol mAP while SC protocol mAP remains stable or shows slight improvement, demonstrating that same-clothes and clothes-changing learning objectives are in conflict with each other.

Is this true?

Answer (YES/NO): YES